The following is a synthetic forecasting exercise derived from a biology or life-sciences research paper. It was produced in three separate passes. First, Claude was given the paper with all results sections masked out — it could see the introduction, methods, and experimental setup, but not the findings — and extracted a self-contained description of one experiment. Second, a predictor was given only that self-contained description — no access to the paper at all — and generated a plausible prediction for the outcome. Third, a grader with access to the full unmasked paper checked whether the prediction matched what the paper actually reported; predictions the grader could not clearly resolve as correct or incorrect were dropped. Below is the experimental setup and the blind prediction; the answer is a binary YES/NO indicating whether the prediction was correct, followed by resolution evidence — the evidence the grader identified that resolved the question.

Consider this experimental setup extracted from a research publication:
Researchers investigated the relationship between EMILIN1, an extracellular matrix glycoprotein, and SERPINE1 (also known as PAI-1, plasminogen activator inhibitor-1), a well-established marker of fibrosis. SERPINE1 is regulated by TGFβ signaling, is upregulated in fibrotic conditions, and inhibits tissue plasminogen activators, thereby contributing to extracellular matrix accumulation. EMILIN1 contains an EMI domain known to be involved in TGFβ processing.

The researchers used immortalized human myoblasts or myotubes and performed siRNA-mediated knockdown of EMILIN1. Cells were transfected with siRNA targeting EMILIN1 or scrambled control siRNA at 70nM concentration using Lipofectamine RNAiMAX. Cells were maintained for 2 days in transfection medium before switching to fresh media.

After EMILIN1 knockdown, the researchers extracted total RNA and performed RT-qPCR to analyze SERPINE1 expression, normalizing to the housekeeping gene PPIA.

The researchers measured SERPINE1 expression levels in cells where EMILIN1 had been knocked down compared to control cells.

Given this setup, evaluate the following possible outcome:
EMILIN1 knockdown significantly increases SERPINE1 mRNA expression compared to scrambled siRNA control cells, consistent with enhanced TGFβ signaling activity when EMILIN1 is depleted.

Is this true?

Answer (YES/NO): NO